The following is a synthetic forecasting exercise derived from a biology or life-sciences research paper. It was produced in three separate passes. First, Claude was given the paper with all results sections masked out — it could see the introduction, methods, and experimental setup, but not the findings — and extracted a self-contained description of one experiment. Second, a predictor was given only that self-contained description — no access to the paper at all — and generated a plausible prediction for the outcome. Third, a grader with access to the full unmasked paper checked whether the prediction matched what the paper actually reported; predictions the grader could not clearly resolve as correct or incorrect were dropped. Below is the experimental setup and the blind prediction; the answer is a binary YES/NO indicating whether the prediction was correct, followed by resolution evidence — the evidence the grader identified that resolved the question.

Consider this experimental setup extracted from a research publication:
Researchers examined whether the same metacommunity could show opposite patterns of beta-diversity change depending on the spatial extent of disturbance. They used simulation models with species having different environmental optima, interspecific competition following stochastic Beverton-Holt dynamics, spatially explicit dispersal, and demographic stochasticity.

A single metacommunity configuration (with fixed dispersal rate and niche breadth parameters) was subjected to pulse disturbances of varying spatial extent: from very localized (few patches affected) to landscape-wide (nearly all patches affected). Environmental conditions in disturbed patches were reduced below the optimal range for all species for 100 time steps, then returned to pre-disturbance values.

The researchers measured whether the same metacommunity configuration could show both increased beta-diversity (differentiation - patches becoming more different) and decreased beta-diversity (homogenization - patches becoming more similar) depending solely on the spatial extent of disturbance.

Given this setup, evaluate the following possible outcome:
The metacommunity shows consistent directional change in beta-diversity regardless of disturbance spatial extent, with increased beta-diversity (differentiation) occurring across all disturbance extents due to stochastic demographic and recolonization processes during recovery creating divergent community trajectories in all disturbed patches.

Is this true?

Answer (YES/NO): NO